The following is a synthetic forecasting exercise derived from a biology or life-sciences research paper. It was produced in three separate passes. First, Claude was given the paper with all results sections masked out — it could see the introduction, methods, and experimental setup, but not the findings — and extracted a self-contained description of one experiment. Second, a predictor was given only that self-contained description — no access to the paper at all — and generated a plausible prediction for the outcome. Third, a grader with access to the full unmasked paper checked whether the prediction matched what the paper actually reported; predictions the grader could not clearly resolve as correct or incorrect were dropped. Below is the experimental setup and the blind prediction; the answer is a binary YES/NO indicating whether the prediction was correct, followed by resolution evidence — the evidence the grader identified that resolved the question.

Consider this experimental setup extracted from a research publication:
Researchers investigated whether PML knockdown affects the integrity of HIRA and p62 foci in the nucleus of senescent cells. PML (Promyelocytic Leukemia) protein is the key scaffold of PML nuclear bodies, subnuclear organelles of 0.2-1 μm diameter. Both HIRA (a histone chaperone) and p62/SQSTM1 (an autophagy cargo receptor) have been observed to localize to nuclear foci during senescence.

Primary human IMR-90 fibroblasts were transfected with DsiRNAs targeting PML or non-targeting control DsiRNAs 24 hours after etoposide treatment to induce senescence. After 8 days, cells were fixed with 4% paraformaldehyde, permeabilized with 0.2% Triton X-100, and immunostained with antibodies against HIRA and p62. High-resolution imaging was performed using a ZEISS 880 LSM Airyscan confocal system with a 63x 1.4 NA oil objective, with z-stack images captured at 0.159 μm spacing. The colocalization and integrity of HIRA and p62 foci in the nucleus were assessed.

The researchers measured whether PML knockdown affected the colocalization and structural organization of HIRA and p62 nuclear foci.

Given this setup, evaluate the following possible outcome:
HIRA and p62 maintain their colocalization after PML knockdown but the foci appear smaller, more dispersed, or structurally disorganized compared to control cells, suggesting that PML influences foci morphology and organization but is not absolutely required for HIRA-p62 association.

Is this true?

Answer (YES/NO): YES